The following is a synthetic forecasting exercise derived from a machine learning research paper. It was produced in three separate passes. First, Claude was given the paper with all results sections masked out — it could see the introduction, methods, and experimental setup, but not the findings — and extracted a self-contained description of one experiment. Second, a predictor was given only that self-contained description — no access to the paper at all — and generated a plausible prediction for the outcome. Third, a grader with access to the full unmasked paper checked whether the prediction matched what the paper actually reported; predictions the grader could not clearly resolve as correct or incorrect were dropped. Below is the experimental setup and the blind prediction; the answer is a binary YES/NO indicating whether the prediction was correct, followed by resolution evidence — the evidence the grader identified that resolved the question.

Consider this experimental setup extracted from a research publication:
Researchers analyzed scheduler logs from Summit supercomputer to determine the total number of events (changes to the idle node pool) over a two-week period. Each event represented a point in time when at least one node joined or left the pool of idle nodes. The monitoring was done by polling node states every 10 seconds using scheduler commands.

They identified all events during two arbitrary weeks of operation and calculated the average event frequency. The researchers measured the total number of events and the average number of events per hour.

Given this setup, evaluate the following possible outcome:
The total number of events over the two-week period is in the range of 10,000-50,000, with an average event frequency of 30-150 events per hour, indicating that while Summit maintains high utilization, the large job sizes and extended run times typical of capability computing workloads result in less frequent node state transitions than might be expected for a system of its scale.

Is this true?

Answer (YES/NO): YES